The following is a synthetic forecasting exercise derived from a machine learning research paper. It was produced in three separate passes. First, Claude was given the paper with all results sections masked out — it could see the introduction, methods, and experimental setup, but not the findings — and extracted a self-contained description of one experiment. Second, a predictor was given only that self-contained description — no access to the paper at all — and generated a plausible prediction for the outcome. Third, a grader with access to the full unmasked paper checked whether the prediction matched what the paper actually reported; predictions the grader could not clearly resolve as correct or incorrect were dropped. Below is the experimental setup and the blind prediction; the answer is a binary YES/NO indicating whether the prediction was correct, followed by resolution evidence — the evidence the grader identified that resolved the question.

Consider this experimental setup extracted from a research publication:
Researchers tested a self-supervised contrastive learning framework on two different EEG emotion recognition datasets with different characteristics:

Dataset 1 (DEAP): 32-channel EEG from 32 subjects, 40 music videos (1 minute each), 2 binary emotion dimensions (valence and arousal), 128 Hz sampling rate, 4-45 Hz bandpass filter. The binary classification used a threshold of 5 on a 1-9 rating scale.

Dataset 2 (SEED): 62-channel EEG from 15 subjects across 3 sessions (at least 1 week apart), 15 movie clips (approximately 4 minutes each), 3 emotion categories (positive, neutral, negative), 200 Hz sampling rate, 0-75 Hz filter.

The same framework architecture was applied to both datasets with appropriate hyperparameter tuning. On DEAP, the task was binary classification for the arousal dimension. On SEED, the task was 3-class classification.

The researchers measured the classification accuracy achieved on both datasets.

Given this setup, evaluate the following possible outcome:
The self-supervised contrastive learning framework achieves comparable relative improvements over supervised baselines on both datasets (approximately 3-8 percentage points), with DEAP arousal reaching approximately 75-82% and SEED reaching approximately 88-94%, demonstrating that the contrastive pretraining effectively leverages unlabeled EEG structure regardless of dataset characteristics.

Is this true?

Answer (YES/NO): NO